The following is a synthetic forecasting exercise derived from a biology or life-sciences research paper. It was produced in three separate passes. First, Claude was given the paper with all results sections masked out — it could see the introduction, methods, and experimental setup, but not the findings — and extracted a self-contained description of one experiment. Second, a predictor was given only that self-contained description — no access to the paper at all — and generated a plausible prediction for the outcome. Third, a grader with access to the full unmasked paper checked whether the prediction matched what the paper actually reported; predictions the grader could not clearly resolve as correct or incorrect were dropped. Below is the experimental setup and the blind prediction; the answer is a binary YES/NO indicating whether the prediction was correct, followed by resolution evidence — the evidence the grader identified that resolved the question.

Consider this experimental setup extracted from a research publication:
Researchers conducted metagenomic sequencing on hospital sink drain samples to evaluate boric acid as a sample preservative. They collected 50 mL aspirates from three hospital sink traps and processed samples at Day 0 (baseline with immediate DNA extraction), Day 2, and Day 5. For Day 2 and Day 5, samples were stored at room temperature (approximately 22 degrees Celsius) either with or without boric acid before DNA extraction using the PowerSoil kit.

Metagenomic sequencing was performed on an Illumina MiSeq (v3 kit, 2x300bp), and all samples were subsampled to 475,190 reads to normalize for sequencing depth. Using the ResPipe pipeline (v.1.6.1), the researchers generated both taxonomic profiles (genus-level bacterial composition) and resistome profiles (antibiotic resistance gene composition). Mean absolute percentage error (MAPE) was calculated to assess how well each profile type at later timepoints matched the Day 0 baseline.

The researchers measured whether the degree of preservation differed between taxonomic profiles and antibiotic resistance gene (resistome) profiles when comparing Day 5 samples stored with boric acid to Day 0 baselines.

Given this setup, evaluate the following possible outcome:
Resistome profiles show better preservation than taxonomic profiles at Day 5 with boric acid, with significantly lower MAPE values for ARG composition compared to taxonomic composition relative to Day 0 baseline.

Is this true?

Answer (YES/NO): NO